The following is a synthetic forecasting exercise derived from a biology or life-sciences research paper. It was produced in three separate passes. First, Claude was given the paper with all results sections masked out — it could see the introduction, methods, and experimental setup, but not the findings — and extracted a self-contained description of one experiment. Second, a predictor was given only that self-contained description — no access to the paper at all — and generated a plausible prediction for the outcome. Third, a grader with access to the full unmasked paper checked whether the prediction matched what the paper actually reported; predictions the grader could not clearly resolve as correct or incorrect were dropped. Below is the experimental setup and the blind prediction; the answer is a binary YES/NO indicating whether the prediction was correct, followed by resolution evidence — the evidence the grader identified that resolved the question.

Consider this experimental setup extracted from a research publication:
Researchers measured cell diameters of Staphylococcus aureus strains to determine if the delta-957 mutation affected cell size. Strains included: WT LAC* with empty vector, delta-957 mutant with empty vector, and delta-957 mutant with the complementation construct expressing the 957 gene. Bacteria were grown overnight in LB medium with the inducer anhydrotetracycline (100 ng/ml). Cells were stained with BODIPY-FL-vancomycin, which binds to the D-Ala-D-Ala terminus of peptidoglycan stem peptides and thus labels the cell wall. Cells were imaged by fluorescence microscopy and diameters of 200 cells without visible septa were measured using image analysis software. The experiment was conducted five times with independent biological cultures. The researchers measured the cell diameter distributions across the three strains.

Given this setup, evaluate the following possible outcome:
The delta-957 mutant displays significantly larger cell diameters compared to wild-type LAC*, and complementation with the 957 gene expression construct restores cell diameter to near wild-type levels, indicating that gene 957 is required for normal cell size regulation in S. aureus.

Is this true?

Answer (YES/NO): NO